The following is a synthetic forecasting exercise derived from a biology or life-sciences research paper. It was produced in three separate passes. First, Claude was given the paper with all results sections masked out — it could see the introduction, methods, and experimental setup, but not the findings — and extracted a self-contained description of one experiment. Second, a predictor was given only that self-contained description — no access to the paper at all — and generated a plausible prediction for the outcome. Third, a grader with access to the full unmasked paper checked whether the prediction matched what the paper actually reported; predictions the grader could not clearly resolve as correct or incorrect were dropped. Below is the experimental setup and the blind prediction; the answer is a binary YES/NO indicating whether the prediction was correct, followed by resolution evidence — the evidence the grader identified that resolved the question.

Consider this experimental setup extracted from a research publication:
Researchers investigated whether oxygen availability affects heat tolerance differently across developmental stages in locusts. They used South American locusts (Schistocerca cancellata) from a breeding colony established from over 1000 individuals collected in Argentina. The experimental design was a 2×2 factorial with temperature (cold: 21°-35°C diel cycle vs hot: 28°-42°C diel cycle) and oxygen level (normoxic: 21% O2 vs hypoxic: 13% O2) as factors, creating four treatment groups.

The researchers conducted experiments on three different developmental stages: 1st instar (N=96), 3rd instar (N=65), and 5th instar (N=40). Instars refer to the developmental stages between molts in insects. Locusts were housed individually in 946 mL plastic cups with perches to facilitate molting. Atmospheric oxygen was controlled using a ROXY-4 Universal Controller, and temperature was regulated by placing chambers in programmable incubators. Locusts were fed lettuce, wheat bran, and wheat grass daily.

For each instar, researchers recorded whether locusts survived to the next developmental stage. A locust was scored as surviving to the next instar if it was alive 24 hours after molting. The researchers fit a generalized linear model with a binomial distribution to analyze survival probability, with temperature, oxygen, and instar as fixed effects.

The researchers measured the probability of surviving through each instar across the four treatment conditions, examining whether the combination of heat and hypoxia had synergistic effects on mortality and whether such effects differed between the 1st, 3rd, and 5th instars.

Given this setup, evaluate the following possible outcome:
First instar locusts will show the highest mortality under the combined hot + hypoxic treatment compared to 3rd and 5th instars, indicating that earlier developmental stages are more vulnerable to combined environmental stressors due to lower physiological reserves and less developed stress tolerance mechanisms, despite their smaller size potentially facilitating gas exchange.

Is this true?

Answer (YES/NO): YES